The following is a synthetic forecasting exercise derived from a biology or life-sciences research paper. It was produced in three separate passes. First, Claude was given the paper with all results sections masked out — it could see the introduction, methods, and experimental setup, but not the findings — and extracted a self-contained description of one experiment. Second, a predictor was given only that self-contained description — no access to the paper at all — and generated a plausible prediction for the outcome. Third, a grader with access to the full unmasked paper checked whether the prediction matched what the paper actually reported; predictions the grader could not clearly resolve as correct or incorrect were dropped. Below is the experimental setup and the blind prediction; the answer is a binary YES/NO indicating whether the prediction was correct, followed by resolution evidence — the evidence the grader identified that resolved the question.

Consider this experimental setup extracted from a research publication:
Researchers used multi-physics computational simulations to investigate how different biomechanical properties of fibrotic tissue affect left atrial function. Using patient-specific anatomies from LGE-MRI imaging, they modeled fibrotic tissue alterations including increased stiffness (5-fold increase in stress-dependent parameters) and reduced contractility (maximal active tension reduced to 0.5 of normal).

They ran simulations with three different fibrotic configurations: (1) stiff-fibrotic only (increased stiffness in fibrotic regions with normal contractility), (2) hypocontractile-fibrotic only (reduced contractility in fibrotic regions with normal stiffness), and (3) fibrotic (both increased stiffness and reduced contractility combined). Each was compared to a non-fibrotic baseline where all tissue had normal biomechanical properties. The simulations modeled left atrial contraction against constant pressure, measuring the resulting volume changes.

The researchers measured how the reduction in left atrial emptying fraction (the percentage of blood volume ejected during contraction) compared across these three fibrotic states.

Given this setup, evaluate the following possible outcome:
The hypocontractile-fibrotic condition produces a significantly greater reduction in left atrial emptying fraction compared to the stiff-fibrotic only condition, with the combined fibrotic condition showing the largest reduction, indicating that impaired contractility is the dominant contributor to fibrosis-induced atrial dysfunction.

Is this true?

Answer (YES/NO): NO